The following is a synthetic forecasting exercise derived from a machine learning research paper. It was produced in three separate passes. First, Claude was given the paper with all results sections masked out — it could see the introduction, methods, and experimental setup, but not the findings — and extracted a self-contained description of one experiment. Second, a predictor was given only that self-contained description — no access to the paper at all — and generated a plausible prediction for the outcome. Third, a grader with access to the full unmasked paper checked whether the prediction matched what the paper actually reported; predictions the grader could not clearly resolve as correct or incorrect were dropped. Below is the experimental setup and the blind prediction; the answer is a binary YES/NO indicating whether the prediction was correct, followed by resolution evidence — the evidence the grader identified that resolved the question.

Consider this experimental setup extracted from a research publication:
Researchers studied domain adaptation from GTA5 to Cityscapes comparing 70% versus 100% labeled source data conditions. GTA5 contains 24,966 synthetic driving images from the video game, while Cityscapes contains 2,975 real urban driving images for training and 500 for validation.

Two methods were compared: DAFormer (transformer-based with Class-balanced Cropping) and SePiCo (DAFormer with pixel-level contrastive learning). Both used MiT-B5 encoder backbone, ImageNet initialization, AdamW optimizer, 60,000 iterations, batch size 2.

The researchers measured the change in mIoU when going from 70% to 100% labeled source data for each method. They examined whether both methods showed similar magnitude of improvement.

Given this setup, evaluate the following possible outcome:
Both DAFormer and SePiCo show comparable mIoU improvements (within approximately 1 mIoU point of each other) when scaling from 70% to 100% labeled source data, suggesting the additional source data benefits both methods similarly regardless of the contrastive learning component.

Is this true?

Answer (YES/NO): NO